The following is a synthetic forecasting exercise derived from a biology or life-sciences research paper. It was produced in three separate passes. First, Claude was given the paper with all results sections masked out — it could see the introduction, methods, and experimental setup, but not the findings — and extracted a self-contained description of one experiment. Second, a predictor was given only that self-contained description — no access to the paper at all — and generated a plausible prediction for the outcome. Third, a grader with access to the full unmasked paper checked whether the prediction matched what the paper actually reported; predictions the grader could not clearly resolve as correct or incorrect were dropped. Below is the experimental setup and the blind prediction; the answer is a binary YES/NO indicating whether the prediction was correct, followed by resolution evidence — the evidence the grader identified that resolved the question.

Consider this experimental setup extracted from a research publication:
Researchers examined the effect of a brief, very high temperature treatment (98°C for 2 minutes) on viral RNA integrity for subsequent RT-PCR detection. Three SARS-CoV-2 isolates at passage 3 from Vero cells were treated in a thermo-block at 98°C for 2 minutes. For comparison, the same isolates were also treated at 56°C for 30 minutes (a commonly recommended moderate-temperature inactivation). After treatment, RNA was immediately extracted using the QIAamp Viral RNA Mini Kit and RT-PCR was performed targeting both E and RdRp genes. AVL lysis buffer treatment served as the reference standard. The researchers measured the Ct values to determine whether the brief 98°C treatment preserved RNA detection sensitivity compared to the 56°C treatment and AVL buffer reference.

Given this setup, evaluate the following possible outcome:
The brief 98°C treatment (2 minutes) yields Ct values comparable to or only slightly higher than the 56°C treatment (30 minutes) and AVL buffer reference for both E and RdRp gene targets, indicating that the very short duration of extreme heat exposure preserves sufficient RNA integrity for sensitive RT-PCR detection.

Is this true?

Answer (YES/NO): YES